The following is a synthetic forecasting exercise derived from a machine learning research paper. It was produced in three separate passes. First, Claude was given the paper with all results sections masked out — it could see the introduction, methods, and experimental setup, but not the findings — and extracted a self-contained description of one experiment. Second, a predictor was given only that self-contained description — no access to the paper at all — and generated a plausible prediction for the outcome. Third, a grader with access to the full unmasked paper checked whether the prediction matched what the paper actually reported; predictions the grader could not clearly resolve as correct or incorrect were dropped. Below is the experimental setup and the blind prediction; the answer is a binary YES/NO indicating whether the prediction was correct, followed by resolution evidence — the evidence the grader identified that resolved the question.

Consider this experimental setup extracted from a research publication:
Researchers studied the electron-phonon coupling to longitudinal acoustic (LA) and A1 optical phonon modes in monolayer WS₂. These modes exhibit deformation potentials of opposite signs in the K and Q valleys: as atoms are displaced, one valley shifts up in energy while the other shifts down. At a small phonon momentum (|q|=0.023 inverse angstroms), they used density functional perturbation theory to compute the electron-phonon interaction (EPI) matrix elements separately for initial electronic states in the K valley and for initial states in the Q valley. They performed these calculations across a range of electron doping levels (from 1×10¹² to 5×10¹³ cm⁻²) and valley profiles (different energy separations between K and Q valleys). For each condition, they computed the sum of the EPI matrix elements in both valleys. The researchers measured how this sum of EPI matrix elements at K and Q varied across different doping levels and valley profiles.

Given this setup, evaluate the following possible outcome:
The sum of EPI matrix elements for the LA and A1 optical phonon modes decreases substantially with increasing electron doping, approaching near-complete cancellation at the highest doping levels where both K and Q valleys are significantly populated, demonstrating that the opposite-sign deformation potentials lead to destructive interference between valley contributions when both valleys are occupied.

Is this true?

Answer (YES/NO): NO